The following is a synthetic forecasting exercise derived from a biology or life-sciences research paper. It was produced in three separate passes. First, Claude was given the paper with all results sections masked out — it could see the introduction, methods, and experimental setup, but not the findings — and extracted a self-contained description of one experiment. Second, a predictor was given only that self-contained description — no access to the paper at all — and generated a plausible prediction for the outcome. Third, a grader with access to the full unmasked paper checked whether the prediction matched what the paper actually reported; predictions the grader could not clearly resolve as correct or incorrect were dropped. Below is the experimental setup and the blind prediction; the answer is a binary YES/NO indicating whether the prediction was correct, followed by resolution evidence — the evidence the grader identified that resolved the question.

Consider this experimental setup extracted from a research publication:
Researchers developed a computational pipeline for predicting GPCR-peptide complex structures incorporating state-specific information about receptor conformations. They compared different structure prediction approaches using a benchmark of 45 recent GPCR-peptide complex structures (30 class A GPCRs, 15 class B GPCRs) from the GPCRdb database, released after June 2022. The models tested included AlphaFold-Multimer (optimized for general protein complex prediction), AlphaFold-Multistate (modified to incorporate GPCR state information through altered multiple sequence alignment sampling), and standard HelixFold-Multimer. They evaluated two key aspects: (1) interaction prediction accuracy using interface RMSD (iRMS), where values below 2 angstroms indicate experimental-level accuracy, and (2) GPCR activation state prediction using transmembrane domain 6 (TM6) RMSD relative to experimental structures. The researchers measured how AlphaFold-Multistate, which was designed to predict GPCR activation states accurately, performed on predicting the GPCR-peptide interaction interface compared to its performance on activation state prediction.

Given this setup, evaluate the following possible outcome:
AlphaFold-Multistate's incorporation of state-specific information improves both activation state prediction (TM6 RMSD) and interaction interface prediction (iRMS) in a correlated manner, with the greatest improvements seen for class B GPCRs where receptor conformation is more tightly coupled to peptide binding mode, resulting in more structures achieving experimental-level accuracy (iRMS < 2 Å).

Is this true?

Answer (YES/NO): NO